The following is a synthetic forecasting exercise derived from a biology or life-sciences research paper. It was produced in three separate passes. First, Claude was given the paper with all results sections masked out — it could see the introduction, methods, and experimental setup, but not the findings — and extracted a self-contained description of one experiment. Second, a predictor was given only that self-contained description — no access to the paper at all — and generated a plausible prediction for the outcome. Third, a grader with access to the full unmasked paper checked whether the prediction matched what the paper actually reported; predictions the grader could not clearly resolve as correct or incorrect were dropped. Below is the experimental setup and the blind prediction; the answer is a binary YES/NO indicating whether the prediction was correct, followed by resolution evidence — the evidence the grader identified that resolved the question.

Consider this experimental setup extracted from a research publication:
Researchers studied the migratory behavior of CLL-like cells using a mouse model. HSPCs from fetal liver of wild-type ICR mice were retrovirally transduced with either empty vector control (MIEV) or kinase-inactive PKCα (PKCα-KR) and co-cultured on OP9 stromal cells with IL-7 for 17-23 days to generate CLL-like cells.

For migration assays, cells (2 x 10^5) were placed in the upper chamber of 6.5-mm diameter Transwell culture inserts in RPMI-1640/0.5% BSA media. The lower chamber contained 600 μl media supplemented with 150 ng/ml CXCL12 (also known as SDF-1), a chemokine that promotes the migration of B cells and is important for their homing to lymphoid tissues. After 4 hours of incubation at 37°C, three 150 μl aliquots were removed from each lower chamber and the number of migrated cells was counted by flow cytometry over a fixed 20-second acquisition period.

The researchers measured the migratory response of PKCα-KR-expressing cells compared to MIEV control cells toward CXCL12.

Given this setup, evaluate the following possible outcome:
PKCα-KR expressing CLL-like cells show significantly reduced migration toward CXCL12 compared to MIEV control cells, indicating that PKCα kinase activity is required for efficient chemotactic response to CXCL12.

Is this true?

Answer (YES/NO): NO